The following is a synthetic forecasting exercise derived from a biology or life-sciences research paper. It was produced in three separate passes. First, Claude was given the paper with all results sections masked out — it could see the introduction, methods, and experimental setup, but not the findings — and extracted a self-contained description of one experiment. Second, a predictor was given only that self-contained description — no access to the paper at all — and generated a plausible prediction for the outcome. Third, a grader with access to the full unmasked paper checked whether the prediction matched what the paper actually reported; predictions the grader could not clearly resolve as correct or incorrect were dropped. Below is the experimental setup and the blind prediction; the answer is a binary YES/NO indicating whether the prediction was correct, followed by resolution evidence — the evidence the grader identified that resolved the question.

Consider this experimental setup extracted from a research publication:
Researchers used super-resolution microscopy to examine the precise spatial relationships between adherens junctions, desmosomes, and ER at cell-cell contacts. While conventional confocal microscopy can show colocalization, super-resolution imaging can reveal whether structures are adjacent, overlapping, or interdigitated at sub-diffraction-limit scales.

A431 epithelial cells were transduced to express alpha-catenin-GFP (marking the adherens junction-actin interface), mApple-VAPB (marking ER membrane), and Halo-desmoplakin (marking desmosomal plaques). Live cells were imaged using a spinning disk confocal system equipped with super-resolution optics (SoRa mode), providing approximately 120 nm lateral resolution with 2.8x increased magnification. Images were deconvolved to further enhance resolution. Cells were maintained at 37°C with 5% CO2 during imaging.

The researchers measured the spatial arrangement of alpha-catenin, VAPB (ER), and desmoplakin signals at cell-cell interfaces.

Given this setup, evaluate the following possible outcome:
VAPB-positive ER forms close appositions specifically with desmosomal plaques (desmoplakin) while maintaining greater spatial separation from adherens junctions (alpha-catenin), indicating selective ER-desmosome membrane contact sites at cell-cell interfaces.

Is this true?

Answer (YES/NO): NO